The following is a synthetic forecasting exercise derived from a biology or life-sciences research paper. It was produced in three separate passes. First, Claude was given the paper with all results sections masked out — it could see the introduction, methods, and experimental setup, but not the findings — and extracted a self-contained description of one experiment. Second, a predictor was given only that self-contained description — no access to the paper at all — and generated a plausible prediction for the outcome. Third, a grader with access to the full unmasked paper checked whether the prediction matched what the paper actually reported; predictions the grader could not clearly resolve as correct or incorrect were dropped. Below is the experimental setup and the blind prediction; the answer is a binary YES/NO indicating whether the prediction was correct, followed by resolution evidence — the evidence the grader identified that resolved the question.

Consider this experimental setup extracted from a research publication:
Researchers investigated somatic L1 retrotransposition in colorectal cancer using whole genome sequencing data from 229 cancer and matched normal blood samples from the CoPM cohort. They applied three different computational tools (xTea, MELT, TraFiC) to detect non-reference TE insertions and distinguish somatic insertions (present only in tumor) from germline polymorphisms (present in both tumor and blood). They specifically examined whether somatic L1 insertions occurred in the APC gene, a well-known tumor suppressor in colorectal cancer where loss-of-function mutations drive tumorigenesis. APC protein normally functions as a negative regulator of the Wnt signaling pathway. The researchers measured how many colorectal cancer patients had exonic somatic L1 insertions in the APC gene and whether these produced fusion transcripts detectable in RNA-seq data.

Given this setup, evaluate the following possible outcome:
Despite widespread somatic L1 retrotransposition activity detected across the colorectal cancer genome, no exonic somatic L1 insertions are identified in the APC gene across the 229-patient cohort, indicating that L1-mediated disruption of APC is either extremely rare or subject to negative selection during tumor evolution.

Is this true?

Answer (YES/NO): NO